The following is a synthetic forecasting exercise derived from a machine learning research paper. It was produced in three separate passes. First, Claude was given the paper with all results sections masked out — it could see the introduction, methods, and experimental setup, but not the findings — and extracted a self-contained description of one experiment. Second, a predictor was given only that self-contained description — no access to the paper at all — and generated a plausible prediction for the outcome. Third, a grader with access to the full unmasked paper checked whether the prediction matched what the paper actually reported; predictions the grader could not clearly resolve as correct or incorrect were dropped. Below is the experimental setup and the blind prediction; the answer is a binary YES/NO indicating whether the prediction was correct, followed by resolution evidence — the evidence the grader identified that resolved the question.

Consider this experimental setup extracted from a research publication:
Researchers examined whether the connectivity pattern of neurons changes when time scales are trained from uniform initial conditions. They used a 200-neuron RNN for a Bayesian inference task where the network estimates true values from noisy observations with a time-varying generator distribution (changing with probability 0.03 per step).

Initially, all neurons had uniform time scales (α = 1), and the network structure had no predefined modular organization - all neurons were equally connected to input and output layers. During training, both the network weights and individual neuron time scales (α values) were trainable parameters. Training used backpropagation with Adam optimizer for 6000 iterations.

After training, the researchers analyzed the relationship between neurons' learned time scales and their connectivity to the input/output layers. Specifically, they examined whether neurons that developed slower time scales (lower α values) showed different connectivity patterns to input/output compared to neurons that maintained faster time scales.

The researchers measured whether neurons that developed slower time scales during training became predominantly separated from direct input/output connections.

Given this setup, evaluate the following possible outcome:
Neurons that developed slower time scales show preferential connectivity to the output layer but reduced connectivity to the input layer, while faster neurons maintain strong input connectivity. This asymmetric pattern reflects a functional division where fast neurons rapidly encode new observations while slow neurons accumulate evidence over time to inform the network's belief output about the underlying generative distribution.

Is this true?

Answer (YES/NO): NO